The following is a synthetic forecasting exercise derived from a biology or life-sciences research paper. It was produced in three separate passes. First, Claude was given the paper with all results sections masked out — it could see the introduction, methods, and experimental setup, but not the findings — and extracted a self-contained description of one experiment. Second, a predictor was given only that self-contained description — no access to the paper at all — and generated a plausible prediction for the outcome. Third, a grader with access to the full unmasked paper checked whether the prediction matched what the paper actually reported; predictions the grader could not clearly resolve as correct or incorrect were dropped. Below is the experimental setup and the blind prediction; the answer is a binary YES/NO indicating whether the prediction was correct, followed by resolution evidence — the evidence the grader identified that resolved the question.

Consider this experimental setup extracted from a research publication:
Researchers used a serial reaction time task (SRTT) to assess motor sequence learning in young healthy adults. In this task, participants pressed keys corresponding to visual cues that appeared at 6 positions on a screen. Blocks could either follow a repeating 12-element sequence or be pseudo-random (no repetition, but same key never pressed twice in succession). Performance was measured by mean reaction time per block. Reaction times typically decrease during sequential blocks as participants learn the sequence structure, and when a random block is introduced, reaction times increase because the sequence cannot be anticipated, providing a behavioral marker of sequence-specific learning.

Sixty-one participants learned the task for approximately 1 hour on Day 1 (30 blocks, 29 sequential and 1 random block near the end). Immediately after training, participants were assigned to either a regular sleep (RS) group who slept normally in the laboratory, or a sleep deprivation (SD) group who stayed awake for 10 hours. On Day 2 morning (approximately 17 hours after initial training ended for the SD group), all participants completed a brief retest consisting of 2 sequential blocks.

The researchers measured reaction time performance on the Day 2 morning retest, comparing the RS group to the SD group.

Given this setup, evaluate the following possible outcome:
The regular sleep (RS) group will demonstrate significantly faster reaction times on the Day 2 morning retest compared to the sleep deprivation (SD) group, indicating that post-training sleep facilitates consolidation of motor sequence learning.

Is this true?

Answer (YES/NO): NO